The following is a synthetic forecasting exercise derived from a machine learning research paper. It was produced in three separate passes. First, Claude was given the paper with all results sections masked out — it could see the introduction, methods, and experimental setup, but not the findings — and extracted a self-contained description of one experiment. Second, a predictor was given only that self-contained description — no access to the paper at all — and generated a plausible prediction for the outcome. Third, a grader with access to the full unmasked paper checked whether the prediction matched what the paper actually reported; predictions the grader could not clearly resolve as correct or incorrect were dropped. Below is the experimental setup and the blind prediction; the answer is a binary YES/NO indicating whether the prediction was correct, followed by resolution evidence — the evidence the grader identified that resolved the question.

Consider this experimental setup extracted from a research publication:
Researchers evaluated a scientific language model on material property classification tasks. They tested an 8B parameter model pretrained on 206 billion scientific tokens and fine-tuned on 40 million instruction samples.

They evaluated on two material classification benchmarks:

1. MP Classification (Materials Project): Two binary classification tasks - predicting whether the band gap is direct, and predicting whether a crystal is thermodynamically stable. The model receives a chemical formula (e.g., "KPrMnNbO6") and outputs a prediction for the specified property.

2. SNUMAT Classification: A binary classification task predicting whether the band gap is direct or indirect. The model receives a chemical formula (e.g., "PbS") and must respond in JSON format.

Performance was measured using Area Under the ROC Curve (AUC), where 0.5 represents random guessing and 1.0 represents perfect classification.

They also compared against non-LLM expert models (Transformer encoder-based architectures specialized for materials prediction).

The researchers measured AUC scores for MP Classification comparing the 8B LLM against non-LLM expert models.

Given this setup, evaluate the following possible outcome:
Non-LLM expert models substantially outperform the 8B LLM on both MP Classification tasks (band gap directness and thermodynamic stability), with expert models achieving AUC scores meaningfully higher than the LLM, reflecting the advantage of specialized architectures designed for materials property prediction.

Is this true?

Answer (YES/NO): NO